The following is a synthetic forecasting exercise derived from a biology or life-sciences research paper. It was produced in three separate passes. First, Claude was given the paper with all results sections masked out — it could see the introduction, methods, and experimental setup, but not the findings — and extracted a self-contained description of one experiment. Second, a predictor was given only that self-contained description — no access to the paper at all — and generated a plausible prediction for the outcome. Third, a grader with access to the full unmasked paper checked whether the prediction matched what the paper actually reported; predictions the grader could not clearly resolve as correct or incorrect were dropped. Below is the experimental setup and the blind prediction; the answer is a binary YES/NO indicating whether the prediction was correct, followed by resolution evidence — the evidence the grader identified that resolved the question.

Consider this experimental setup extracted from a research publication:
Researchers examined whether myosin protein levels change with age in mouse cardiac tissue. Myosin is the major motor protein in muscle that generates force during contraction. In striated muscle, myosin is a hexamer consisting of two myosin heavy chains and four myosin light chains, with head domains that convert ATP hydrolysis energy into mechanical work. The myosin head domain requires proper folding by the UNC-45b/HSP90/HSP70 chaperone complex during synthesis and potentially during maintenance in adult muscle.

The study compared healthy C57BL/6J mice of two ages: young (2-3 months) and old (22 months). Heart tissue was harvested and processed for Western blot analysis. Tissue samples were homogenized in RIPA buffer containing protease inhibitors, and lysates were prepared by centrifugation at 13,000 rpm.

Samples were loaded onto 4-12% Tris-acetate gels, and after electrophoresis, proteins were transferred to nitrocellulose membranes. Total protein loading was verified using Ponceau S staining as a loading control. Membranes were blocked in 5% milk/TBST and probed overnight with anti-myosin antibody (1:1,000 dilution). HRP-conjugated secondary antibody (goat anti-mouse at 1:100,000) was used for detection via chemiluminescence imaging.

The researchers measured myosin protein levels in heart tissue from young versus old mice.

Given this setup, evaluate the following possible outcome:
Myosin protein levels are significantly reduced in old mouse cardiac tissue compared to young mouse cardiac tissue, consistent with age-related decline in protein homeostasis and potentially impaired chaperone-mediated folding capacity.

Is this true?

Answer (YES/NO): YES